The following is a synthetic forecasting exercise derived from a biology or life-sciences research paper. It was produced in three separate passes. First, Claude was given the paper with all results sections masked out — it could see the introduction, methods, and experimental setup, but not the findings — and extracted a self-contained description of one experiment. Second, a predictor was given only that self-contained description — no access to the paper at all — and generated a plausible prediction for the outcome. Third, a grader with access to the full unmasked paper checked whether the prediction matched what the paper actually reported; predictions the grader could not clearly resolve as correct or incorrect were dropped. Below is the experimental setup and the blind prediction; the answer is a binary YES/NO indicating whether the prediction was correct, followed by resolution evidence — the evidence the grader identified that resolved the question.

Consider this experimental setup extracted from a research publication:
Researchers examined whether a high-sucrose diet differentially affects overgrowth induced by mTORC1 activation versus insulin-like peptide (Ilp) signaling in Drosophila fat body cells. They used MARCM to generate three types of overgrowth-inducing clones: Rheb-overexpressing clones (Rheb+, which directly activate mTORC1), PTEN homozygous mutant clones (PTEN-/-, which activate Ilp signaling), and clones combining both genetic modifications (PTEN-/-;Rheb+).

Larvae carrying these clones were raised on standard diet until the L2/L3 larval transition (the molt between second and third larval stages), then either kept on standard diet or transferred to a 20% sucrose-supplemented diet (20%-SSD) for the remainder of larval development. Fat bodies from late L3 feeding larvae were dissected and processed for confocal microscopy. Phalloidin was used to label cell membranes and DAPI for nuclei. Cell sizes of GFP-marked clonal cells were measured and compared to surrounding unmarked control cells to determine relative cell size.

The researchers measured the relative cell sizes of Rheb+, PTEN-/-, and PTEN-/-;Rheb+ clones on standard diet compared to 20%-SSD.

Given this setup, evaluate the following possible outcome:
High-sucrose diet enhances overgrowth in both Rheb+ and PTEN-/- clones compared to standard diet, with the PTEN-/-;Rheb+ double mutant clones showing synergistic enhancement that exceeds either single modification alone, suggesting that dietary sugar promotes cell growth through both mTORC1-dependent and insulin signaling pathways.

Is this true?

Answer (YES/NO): NO